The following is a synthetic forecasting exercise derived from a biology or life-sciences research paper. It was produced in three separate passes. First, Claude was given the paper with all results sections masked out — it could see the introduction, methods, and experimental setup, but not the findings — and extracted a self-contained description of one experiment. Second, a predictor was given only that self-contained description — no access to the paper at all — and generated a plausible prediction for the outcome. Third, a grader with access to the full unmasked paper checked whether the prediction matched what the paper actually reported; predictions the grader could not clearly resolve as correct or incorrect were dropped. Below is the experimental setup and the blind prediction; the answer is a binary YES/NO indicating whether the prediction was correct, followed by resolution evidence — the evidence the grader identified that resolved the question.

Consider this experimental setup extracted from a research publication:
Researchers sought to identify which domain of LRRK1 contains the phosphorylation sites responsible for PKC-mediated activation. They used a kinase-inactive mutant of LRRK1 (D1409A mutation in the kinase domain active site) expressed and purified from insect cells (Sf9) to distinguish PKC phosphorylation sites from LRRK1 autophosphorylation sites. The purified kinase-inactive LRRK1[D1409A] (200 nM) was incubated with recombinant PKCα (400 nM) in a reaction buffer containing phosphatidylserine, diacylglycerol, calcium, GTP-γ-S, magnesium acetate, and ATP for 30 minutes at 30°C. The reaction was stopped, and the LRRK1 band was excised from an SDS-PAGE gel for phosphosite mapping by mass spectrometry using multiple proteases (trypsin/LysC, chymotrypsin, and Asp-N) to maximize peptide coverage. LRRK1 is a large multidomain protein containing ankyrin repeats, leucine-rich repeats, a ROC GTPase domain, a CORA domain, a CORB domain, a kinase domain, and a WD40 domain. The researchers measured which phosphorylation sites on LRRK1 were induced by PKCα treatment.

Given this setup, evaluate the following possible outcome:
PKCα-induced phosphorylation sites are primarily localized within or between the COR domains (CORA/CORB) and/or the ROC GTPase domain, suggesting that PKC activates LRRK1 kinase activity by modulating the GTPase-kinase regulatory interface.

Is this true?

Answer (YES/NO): YES